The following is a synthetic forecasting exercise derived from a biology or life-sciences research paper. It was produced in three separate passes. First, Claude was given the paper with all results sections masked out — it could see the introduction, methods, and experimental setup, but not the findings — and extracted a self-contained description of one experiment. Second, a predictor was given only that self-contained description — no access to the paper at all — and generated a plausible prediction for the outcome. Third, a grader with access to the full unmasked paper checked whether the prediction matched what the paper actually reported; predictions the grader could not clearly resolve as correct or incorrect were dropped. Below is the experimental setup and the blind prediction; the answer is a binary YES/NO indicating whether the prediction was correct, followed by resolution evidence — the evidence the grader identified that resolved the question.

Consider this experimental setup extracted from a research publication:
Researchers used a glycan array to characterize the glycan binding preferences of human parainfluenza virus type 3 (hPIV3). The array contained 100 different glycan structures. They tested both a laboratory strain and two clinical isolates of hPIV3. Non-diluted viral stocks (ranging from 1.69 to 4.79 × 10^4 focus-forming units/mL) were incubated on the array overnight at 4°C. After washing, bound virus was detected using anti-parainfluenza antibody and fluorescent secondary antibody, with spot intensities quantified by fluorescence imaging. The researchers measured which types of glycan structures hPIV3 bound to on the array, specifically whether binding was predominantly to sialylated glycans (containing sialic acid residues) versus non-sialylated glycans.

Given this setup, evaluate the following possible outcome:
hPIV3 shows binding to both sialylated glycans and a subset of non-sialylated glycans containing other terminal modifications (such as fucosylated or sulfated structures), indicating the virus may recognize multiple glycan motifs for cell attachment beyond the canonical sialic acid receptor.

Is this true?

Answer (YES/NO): YES